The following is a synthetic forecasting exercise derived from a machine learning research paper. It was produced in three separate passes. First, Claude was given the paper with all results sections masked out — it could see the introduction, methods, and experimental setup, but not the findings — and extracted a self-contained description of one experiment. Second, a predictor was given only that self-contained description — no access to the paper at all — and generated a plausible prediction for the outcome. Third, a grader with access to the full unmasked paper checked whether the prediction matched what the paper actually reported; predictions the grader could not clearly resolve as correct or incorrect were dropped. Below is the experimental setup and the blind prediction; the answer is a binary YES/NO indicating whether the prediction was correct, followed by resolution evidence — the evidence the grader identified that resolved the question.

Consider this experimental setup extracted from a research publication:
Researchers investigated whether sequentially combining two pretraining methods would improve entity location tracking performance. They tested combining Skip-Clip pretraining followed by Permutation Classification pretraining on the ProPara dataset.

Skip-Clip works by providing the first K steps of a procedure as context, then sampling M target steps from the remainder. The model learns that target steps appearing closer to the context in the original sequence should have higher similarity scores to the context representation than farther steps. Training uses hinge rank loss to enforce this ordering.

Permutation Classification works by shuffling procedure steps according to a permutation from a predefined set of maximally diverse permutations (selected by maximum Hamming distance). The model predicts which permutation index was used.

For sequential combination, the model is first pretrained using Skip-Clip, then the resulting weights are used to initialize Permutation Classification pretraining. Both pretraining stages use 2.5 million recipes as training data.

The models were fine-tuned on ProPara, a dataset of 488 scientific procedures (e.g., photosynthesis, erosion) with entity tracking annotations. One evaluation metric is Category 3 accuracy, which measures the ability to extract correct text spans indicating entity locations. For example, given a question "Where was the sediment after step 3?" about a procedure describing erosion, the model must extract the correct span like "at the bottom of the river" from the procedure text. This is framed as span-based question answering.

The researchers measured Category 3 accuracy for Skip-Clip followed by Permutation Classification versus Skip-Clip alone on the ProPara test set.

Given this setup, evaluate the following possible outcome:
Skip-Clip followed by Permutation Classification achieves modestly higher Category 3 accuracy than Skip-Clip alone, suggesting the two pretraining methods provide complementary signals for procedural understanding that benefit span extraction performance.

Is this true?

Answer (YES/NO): NO